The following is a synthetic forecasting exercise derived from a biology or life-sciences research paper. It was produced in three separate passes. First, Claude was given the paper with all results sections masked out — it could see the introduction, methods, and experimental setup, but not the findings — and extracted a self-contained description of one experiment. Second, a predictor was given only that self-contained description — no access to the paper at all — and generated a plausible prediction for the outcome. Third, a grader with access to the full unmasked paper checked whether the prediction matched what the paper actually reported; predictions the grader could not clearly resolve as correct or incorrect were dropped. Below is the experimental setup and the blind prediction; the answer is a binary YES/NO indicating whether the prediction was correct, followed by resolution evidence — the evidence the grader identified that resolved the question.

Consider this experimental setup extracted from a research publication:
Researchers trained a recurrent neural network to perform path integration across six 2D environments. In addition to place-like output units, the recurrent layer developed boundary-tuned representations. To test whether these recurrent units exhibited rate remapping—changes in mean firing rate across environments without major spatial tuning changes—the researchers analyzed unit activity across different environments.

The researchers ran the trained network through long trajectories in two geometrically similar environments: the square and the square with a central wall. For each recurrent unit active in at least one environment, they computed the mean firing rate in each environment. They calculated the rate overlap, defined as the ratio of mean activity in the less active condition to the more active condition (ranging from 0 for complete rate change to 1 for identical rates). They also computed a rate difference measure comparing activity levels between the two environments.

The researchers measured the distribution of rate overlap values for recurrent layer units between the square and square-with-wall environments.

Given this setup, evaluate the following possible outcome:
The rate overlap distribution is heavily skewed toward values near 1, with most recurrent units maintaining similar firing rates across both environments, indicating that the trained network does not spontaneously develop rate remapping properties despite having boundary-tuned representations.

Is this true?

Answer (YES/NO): NO